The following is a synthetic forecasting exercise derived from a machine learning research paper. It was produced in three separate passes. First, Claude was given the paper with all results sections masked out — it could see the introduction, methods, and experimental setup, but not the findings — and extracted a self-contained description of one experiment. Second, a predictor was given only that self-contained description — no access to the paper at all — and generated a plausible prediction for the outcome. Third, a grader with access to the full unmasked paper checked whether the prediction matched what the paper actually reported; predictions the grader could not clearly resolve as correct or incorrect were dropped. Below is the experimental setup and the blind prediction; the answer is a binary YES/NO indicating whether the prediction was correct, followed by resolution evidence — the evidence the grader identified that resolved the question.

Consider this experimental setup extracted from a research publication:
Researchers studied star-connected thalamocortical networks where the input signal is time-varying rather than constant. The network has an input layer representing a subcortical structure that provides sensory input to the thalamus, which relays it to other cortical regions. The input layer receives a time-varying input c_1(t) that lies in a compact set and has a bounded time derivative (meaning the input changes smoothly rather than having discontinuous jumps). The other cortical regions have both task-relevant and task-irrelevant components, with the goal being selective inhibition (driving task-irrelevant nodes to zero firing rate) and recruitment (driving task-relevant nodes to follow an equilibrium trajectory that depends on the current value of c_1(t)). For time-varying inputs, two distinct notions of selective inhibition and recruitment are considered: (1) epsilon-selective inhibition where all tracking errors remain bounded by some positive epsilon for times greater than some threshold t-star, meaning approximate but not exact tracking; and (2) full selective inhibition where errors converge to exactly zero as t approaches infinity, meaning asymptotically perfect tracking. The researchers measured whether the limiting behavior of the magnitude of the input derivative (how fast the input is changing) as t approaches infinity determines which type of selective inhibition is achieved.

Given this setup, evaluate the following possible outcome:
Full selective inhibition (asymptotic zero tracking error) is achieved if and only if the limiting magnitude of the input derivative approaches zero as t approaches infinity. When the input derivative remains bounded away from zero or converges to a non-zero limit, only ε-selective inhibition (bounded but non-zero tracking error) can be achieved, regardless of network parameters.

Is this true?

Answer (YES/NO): YES